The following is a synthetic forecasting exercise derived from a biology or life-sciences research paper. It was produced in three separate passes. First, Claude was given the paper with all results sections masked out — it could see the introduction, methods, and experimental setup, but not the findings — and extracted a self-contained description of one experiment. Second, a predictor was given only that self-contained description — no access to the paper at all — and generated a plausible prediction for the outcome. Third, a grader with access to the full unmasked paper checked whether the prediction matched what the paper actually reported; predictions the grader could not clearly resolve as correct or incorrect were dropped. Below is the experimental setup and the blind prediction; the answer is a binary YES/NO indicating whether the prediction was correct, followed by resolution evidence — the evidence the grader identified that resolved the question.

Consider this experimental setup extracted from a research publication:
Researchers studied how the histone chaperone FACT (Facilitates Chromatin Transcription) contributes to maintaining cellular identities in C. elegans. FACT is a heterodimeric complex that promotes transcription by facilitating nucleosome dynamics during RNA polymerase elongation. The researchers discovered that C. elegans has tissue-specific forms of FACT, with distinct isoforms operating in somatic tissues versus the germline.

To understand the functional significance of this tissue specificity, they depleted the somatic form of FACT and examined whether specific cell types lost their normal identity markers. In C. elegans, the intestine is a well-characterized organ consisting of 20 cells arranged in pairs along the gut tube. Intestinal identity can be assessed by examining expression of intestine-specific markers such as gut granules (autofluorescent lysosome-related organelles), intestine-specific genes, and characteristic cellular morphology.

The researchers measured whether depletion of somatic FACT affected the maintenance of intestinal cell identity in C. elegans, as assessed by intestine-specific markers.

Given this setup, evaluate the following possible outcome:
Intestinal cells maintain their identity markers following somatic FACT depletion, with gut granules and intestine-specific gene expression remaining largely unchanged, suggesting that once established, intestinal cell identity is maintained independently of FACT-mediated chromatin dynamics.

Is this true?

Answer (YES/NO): NO